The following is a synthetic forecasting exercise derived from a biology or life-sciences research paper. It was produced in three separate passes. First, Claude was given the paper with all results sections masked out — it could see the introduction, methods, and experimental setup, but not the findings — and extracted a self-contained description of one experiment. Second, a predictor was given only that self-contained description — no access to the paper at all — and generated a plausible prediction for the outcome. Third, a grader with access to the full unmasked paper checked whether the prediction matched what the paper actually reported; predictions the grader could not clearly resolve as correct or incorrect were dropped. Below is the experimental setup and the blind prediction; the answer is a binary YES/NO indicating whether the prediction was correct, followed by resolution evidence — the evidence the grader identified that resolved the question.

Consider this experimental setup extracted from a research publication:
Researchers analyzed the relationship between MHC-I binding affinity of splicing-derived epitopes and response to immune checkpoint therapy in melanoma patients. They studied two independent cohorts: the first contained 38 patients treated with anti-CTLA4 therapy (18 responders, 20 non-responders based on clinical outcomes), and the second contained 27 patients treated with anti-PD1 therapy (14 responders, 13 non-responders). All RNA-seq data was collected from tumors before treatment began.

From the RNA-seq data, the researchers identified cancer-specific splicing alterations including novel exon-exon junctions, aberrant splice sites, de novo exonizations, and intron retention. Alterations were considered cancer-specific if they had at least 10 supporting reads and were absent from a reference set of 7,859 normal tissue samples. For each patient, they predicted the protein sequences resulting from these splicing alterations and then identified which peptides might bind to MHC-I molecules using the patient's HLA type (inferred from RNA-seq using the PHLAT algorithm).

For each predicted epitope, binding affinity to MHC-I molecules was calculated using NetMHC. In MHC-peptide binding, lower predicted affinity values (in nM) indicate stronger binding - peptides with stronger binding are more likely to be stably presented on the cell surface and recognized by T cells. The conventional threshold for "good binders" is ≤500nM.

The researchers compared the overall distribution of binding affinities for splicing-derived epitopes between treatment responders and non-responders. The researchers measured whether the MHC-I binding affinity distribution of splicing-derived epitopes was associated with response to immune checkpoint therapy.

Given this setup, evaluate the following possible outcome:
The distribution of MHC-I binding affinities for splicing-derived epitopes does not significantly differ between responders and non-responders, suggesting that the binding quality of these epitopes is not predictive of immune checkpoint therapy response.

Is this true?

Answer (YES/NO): NO